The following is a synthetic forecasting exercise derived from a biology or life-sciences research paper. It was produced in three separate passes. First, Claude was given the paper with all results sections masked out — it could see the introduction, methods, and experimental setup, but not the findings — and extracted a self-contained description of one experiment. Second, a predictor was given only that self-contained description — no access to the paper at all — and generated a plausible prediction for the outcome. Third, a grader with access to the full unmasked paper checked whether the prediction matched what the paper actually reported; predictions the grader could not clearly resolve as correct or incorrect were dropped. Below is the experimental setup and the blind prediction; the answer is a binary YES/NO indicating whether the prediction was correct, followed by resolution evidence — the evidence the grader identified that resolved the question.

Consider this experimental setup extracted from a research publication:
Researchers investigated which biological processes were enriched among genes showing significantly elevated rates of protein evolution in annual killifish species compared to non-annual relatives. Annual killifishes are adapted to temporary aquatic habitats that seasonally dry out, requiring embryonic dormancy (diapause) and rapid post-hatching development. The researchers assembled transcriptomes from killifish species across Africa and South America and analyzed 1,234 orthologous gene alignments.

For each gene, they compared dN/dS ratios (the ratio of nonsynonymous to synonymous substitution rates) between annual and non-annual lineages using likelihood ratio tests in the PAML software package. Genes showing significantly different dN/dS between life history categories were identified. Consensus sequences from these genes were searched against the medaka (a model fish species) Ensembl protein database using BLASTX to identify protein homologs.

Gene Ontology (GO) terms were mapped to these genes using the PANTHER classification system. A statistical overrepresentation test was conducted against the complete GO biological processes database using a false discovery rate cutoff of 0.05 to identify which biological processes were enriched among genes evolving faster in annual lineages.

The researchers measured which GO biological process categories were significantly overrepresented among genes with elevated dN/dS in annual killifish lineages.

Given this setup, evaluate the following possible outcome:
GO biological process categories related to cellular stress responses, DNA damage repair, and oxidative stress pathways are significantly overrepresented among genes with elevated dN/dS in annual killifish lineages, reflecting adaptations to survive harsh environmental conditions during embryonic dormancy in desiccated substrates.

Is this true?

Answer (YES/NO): NO